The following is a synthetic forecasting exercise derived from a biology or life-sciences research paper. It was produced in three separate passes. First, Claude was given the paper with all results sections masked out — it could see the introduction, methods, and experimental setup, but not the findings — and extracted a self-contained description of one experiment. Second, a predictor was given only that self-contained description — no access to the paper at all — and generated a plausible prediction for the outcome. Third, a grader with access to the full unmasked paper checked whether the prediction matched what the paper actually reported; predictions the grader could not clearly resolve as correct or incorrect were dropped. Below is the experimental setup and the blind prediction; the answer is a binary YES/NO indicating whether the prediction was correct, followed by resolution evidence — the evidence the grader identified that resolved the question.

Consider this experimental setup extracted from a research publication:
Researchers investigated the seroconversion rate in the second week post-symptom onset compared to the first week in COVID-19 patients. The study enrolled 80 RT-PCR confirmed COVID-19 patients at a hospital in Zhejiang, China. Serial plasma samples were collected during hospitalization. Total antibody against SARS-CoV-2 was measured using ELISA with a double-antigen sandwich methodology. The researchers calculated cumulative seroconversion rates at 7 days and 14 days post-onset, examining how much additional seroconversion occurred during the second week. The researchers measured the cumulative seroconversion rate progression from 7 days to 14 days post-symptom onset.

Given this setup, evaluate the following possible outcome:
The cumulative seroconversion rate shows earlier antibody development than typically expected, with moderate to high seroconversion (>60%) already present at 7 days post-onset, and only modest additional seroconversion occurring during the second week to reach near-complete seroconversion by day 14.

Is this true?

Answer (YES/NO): YES